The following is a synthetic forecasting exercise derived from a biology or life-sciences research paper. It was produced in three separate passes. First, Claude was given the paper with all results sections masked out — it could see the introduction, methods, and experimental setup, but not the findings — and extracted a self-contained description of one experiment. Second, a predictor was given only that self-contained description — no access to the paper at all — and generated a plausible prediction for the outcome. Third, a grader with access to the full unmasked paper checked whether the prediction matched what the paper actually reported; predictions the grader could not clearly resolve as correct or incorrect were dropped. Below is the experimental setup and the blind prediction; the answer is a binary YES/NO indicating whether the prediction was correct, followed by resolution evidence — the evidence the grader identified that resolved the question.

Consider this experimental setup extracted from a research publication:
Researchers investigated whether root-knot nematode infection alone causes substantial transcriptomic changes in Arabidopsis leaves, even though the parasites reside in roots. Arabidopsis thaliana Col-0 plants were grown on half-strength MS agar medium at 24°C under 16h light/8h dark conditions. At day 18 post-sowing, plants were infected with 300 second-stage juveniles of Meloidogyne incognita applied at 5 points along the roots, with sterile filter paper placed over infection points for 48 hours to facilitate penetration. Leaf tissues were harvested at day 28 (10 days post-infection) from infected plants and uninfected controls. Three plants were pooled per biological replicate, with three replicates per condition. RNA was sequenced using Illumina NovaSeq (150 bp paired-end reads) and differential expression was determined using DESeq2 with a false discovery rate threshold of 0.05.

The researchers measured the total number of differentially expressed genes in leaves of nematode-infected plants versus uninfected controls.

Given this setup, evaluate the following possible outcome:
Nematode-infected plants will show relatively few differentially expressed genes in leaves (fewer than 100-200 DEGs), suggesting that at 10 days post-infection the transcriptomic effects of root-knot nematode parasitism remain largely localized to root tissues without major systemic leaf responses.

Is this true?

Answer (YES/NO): NO